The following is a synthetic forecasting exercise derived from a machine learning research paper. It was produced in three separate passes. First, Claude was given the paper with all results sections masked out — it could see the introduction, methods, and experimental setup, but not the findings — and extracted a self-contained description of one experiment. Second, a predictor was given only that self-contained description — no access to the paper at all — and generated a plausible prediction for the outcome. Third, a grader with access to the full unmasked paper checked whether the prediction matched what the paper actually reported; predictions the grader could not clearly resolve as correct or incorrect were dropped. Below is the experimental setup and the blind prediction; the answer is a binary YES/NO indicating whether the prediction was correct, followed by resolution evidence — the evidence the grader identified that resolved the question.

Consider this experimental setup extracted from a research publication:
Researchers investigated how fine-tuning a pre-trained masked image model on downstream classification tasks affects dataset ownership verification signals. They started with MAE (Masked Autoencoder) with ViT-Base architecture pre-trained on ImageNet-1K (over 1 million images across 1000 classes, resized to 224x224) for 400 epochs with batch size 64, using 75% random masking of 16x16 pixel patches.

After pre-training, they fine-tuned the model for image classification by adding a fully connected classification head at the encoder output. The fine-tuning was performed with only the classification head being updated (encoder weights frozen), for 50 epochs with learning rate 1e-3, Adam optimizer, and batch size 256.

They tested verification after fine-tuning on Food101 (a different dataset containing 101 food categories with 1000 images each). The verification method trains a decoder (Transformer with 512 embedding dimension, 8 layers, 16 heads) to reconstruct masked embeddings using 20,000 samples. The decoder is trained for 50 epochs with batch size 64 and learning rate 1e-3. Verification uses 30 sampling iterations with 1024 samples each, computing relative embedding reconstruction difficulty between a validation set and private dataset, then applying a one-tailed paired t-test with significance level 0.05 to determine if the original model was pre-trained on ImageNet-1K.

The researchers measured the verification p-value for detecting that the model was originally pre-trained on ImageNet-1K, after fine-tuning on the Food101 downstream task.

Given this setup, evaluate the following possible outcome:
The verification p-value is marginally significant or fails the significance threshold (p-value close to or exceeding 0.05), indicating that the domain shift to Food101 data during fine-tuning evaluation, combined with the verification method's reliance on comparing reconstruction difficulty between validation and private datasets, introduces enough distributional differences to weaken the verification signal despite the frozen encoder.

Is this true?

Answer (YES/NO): NO